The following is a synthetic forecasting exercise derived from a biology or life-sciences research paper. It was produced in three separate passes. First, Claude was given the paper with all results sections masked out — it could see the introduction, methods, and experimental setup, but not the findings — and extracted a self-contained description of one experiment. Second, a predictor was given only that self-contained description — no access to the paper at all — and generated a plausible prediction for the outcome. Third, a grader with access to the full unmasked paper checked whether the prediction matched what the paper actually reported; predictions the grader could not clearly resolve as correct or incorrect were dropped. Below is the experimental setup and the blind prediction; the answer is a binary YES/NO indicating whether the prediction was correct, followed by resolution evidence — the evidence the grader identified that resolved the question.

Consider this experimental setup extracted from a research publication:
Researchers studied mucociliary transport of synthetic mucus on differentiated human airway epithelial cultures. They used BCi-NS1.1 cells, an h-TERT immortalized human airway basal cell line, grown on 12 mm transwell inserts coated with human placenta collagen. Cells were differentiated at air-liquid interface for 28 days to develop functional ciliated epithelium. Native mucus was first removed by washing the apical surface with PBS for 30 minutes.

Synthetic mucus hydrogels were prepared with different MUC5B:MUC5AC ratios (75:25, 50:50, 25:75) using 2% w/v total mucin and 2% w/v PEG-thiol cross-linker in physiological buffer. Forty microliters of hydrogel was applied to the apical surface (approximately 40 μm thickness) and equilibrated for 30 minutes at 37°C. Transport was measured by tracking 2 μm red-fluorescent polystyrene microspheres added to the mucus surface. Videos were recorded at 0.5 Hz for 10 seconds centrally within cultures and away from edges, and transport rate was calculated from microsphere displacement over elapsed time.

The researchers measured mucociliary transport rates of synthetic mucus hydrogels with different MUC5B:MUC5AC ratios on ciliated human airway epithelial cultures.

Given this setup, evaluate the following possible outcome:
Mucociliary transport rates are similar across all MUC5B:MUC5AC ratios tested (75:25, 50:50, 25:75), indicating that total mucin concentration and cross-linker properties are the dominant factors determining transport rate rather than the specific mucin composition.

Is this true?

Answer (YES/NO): NO